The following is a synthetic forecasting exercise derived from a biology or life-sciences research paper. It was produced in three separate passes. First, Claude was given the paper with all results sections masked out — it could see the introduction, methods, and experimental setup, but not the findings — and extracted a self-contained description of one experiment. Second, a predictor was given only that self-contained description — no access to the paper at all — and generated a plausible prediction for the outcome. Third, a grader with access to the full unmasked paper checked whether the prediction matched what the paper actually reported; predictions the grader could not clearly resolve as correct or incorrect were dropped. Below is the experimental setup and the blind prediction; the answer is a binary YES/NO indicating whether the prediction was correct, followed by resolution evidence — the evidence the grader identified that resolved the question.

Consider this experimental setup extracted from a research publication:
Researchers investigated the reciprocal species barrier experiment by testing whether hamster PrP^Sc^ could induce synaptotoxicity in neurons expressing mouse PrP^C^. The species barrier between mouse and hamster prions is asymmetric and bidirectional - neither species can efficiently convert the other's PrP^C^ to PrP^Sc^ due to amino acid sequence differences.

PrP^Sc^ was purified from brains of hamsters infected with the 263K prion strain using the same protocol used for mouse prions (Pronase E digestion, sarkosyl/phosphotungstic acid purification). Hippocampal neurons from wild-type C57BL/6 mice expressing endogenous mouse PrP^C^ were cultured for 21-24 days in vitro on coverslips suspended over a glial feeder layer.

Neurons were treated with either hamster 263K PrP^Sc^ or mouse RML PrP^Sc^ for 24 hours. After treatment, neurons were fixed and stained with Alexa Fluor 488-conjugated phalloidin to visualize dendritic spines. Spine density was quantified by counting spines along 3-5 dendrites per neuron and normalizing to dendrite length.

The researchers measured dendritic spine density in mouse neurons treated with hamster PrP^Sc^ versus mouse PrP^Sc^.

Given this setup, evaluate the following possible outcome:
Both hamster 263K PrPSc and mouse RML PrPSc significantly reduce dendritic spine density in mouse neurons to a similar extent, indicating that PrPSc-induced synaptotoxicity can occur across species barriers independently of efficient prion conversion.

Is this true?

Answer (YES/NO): NO